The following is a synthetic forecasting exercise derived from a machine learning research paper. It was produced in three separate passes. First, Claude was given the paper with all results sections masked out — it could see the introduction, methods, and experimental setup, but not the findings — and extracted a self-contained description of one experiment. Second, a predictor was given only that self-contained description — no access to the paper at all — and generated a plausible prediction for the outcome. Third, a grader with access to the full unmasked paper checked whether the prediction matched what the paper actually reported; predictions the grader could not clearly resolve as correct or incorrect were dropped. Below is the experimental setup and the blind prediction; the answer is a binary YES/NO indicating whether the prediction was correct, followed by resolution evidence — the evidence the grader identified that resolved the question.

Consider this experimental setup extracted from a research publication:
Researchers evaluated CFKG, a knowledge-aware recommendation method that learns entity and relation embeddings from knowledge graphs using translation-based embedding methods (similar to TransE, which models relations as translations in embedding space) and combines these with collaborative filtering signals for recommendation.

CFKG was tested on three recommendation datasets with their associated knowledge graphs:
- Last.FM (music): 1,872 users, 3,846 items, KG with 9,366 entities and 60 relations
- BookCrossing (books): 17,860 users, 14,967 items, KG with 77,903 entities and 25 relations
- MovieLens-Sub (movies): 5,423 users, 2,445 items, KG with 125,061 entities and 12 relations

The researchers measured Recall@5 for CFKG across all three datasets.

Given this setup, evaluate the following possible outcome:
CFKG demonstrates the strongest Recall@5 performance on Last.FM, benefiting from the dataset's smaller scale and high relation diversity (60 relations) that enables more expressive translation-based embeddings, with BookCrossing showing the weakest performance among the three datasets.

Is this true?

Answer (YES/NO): NO